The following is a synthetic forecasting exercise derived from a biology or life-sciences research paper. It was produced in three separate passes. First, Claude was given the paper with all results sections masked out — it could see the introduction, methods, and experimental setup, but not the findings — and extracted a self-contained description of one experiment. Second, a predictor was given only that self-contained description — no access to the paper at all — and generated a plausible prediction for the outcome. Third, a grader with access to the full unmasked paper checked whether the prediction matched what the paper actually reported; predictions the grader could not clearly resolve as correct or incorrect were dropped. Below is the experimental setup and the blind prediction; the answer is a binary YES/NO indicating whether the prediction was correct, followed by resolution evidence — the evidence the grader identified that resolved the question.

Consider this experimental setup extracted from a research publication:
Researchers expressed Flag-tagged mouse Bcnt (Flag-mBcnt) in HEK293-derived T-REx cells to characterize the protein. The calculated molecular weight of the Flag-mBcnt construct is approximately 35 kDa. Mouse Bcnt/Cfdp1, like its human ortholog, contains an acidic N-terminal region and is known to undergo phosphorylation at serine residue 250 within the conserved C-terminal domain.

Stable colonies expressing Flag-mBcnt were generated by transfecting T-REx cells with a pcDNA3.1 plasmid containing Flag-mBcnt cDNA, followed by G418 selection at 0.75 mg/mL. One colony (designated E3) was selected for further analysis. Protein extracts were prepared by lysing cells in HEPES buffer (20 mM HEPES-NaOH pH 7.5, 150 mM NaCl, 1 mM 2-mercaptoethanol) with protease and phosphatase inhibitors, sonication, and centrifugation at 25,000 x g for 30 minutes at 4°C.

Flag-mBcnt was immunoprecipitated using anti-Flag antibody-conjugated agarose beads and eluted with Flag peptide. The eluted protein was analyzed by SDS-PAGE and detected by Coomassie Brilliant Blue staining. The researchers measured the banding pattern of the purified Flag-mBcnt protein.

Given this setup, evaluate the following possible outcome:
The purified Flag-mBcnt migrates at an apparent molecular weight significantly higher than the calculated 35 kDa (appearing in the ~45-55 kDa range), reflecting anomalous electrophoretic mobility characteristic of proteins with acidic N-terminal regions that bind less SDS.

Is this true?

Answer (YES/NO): YES